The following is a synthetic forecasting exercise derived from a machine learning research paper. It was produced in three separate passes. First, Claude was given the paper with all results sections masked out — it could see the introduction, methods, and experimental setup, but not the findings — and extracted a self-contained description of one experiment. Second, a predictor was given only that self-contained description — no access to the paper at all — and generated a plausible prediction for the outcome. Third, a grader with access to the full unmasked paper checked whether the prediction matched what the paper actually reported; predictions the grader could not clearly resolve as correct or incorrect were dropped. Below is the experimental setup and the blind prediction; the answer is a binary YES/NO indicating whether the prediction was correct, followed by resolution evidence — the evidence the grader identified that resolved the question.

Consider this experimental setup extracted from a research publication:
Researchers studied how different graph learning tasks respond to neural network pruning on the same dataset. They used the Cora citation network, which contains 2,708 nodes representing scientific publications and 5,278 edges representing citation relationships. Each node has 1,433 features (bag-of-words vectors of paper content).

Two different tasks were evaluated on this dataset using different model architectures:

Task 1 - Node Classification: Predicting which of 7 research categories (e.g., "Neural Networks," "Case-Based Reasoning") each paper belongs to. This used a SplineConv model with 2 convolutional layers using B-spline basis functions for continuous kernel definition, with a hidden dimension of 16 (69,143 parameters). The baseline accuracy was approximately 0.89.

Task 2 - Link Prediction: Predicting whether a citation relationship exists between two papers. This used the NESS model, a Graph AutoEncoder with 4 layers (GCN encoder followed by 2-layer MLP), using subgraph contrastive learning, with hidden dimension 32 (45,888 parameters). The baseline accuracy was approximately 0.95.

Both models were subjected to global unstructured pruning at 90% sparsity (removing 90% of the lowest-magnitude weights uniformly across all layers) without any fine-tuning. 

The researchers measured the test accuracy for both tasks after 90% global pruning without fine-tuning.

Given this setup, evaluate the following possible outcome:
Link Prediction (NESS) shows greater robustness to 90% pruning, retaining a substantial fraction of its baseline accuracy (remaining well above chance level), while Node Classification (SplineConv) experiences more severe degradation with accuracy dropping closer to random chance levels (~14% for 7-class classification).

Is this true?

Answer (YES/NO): NO